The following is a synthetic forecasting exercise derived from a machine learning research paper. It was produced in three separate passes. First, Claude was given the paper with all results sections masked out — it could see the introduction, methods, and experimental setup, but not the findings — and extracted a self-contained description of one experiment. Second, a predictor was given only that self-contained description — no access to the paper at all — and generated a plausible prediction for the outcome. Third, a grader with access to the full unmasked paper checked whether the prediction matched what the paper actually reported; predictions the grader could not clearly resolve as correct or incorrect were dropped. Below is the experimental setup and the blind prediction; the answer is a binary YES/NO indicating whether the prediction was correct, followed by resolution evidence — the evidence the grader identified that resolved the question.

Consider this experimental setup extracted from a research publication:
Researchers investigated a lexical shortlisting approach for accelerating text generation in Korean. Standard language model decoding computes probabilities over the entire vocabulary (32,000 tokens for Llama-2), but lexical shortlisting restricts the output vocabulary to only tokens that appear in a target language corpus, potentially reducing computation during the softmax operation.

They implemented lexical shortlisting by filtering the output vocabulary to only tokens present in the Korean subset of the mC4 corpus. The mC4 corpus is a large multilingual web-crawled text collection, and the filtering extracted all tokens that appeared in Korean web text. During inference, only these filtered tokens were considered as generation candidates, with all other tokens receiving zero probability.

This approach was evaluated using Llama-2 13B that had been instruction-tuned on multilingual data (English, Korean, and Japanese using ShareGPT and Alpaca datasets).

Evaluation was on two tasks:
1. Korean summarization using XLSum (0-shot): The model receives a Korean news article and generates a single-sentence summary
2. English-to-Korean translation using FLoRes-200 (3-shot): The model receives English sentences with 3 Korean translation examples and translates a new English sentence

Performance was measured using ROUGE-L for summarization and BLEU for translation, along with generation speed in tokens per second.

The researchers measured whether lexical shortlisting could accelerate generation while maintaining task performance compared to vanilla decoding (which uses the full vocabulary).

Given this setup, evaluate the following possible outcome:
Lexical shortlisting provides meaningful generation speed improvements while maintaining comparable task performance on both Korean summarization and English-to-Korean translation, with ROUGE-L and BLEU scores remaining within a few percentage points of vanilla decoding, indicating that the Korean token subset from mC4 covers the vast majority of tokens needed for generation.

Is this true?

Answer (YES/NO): NO